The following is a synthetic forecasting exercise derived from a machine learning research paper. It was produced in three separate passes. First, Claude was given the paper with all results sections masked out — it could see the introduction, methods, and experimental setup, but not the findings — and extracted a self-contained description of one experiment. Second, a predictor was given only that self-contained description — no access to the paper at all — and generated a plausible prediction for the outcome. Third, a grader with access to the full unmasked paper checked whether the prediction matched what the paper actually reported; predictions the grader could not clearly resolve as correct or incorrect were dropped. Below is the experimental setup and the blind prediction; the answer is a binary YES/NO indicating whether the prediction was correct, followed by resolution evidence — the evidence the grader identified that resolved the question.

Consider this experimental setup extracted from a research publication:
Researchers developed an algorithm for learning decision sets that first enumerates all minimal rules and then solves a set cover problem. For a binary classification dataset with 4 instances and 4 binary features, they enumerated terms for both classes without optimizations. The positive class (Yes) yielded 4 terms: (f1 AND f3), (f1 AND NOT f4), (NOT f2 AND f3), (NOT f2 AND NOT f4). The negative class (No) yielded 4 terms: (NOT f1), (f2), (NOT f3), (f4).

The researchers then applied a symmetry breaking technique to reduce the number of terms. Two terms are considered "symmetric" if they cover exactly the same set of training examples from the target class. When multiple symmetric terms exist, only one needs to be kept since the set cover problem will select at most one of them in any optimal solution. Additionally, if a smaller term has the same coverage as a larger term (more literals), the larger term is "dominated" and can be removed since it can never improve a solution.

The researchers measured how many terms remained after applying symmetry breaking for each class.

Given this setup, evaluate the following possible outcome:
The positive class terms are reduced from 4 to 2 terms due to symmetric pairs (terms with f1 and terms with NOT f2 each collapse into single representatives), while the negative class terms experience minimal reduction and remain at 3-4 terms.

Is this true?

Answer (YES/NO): NO